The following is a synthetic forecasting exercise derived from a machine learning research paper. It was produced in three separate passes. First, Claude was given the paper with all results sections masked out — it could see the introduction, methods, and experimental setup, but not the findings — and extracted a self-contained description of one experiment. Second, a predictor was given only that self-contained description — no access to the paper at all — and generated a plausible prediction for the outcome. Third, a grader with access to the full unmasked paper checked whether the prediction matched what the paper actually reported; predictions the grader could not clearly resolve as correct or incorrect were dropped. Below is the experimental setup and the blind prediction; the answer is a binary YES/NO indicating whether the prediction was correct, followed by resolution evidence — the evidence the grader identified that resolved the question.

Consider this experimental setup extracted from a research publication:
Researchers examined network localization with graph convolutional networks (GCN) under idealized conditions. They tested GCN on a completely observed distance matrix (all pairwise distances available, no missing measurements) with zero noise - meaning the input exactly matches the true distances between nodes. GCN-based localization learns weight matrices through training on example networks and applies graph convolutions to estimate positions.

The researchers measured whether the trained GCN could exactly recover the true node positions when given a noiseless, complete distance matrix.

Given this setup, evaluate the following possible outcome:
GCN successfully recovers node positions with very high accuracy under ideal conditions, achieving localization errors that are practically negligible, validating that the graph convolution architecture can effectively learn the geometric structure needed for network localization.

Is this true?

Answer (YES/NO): NO